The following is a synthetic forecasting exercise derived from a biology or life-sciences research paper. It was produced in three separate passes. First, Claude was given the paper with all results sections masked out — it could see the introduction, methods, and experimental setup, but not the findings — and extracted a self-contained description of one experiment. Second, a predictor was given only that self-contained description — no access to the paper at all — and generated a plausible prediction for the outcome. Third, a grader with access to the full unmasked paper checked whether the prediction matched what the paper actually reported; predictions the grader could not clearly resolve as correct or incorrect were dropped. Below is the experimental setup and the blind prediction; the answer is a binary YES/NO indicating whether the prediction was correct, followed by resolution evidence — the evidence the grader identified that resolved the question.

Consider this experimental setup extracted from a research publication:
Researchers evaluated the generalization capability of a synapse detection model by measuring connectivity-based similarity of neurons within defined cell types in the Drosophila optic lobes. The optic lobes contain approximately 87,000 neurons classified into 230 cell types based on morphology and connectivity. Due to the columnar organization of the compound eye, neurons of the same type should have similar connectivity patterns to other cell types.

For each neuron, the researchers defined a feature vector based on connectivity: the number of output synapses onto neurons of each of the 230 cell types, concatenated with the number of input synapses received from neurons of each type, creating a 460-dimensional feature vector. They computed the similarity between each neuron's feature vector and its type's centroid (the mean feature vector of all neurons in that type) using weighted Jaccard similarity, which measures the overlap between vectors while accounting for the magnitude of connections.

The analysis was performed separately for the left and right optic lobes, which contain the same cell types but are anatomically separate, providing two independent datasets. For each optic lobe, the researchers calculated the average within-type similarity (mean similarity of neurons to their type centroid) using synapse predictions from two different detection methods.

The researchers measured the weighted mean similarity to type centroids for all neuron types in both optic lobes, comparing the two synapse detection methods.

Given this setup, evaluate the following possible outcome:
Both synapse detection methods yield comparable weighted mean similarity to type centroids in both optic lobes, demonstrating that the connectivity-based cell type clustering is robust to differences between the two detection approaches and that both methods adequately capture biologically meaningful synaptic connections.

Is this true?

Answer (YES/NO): NO